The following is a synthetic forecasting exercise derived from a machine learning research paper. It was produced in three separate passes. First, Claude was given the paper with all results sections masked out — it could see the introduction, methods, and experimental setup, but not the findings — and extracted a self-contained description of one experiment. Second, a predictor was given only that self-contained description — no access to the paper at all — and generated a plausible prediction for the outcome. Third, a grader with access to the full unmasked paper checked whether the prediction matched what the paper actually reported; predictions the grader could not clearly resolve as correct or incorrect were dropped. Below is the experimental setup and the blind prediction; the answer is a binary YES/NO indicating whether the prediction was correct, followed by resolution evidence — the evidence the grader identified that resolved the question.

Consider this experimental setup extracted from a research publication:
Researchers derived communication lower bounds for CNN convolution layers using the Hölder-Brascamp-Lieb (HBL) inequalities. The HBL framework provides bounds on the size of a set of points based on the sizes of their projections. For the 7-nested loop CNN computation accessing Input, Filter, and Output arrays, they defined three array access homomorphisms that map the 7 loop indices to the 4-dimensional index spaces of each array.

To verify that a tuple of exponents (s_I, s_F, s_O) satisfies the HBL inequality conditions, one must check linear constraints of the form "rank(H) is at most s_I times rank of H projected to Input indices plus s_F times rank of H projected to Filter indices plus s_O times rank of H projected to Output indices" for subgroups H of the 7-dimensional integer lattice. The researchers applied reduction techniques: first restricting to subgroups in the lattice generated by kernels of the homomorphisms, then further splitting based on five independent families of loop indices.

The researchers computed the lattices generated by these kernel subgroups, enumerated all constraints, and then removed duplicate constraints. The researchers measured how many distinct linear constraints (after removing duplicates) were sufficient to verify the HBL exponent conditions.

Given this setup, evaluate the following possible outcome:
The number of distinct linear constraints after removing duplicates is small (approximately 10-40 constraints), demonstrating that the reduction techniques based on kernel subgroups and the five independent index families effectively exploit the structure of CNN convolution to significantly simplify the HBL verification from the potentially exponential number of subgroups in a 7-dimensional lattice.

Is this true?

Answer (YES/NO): NO